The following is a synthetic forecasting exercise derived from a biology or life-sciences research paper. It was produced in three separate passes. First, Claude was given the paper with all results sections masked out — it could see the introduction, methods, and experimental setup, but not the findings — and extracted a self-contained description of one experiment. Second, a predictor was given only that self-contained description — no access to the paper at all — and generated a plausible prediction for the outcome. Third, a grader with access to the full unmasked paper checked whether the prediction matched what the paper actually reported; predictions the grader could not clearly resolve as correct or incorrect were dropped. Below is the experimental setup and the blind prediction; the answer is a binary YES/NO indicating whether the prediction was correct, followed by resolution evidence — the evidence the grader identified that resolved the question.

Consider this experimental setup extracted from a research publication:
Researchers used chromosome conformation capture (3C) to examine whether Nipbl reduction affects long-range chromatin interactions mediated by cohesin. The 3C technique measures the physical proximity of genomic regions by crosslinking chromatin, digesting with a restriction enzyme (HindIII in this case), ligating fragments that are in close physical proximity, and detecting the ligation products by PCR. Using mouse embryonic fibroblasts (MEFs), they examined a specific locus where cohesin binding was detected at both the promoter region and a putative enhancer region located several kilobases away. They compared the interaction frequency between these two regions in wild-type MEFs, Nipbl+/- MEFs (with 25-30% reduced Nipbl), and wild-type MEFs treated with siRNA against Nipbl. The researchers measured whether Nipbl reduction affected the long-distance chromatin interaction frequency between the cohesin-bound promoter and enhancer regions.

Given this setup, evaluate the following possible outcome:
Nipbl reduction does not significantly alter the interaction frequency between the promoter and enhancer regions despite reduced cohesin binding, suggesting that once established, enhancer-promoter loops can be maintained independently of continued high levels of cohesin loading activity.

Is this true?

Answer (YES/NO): NO